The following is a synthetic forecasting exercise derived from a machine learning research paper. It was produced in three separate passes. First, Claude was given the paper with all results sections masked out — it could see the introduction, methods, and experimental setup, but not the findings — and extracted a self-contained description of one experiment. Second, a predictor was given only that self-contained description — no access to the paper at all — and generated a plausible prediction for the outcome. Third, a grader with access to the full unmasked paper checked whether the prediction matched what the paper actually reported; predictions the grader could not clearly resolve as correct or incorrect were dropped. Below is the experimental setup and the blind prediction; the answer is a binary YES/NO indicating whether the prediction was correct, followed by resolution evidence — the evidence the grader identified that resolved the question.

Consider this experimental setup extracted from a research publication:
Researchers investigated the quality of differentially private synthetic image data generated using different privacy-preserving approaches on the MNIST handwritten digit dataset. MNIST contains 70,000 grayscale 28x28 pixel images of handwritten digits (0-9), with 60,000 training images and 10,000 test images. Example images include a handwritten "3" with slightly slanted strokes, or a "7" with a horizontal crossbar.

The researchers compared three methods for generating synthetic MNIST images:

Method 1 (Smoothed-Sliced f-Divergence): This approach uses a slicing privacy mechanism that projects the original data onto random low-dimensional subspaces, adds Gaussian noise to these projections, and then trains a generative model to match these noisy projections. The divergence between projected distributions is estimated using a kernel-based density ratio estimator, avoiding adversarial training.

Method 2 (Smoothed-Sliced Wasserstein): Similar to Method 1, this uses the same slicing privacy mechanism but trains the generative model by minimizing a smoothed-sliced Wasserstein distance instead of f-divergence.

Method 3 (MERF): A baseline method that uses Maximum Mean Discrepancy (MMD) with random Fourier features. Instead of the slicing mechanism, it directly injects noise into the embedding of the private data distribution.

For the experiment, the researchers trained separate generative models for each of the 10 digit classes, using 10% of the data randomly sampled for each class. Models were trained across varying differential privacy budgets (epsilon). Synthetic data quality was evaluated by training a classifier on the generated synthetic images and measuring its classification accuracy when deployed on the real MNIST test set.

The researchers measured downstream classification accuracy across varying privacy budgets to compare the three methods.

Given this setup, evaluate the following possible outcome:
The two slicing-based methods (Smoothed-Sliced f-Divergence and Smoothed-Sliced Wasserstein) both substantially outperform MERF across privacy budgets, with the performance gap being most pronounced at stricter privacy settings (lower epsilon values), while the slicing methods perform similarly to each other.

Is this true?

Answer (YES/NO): NO